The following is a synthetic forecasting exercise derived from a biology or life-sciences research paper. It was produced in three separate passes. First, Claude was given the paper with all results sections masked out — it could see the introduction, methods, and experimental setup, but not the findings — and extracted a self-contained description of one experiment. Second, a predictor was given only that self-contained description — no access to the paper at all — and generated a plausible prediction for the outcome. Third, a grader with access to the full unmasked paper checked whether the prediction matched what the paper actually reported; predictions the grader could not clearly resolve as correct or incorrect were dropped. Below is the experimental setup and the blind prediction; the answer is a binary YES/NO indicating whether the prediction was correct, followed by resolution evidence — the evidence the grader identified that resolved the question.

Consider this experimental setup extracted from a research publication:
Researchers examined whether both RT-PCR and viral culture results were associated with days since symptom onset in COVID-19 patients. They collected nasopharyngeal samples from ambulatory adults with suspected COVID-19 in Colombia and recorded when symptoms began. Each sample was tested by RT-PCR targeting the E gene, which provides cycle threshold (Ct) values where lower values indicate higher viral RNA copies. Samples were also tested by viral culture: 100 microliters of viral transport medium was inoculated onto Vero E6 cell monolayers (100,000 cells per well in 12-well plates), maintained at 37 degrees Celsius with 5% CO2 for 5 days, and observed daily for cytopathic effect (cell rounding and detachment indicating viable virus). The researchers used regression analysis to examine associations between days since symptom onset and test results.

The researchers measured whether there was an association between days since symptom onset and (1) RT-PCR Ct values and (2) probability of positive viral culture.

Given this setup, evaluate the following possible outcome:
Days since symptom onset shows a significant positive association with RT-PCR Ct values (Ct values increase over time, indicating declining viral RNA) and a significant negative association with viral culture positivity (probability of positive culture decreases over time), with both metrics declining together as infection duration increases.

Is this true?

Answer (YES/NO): NO